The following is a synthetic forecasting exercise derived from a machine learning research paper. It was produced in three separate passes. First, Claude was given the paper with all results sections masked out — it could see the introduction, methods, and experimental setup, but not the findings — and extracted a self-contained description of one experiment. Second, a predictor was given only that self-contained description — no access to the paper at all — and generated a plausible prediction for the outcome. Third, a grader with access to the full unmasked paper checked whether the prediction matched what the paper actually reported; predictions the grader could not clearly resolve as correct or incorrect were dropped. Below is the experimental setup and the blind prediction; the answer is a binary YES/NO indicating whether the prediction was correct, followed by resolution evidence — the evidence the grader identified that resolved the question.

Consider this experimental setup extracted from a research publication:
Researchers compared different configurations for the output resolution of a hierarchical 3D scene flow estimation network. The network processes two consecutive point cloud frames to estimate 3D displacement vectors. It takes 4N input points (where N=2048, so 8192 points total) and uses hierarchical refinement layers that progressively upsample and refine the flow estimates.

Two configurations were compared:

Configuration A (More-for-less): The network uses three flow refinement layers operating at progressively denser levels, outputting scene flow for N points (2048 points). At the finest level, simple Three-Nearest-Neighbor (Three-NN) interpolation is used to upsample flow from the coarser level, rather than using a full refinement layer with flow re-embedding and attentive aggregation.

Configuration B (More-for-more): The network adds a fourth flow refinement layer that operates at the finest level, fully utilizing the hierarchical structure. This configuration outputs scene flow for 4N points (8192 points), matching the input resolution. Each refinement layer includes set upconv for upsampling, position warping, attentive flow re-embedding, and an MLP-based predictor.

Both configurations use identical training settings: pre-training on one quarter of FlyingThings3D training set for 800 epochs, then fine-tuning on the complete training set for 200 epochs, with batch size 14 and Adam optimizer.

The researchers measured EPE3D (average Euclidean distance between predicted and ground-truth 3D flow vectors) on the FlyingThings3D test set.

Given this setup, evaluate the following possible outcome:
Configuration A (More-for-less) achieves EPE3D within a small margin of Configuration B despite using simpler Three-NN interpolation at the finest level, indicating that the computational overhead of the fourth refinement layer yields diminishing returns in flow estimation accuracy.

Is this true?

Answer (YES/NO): NO